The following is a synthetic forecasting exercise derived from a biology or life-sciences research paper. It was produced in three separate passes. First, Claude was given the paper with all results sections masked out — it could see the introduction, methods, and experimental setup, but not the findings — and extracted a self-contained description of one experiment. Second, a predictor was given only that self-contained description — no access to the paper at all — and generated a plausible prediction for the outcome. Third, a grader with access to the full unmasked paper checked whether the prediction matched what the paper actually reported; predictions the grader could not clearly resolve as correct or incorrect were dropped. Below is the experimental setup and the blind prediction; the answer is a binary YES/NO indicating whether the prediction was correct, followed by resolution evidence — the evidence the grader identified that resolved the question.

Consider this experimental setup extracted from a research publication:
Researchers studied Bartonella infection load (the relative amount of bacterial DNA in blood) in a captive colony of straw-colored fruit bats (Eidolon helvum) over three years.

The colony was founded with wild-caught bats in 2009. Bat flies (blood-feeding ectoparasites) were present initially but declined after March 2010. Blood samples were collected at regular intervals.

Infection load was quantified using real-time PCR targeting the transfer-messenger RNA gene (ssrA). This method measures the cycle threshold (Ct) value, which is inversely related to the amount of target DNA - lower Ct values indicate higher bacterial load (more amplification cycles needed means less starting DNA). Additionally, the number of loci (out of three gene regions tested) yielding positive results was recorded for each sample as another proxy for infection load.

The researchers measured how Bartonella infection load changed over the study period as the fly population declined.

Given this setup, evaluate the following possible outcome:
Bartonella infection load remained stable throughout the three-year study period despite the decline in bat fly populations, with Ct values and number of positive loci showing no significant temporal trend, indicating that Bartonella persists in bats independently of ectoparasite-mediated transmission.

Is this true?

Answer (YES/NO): NO